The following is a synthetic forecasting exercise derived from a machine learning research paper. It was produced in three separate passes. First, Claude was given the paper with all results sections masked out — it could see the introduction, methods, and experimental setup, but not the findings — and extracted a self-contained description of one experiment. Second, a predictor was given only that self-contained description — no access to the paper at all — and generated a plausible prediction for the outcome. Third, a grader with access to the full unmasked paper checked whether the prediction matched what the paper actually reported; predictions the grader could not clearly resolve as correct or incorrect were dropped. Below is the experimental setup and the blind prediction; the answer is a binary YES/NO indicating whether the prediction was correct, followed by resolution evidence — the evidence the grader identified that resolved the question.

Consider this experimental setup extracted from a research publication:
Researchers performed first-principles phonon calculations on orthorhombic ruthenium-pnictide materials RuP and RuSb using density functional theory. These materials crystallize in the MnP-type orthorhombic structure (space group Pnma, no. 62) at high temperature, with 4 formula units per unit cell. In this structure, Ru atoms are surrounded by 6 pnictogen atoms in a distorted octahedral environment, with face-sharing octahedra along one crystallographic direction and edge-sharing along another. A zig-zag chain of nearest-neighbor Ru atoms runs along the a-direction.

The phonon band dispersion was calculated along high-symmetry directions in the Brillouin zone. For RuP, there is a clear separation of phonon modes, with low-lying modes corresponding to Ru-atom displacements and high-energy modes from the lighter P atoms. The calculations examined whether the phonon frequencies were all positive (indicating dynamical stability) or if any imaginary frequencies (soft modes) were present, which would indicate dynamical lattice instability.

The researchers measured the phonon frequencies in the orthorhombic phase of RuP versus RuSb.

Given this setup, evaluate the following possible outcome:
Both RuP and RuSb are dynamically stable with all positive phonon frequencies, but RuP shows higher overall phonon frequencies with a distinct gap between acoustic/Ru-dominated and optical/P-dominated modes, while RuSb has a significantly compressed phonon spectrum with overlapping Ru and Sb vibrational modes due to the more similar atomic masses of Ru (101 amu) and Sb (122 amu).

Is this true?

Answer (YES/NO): NO